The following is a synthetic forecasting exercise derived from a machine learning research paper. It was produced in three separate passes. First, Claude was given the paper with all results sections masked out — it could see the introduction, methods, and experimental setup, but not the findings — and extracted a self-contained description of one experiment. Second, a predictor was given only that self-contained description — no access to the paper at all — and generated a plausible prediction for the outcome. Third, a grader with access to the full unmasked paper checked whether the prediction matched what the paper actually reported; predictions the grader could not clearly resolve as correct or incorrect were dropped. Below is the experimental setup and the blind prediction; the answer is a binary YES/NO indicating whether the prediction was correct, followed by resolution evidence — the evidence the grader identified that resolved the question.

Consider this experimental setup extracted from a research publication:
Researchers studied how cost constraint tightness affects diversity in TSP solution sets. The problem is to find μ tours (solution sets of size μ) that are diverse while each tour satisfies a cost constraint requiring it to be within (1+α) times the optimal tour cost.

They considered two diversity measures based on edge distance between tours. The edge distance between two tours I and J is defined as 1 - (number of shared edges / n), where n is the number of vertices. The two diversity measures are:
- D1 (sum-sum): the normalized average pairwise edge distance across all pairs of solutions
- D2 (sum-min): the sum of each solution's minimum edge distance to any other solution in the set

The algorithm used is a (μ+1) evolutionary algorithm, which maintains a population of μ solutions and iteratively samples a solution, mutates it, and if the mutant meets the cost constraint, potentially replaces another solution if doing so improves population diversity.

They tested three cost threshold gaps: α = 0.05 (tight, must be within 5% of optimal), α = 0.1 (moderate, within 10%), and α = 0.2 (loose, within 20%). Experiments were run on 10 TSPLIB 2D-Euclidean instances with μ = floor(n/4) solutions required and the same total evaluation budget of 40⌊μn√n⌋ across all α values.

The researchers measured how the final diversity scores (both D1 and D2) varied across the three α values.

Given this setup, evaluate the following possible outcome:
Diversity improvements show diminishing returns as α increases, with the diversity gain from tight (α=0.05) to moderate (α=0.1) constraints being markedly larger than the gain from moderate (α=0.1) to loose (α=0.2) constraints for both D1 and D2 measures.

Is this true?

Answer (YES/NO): NO